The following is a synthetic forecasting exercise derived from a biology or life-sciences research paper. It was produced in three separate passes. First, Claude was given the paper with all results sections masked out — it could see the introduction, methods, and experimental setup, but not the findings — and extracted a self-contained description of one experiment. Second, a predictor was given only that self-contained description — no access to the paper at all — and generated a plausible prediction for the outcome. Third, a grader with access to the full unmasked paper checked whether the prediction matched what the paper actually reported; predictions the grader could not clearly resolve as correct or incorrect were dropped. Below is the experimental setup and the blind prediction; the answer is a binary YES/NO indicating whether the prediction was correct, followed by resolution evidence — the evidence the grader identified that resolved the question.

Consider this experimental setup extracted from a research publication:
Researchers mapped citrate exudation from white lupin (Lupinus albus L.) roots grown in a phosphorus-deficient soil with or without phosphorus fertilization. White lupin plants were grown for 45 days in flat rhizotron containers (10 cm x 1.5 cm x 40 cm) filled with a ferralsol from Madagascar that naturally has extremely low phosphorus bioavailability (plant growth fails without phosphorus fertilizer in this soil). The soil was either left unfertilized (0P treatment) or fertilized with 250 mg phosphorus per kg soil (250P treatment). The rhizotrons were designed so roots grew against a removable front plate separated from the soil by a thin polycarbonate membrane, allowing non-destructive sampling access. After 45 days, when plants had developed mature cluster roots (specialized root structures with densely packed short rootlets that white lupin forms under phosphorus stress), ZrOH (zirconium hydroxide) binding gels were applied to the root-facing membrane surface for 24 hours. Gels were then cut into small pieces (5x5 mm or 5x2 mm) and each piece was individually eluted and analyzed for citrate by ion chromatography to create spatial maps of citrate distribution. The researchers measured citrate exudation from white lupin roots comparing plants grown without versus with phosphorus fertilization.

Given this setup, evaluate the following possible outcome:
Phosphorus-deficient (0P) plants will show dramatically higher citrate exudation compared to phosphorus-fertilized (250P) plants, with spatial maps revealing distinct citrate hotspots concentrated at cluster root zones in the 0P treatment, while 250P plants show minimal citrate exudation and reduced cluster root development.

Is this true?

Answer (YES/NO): YES